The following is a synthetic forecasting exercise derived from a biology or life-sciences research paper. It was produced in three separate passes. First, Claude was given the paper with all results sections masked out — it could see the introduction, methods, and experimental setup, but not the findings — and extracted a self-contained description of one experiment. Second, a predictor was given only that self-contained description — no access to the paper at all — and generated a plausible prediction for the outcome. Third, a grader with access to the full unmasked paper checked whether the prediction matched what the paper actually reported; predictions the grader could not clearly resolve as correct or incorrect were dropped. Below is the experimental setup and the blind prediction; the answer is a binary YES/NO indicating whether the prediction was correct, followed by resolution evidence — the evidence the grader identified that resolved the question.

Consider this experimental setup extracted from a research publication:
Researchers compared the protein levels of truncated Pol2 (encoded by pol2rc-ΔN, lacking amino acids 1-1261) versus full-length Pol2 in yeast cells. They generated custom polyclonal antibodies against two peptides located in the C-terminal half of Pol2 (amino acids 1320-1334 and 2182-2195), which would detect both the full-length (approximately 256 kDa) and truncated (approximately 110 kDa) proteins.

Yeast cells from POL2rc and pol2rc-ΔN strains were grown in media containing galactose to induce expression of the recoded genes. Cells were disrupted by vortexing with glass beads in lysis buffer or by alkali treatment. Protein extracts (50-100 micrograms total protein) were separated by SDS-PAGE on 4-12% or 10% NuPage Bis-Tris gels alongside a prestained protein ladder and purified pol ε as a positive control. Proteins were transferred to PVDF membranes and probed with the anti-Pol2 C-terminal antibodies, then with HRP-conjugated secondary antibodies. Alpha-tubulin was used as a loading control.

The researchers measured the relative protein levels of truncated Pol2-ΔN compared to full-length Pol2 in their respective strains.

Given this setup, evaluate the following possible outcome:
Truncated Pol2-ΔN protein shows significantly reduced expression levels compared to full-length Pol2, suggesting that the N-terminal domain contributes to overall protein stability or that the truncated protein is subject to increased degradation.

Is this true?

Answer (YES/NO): NO